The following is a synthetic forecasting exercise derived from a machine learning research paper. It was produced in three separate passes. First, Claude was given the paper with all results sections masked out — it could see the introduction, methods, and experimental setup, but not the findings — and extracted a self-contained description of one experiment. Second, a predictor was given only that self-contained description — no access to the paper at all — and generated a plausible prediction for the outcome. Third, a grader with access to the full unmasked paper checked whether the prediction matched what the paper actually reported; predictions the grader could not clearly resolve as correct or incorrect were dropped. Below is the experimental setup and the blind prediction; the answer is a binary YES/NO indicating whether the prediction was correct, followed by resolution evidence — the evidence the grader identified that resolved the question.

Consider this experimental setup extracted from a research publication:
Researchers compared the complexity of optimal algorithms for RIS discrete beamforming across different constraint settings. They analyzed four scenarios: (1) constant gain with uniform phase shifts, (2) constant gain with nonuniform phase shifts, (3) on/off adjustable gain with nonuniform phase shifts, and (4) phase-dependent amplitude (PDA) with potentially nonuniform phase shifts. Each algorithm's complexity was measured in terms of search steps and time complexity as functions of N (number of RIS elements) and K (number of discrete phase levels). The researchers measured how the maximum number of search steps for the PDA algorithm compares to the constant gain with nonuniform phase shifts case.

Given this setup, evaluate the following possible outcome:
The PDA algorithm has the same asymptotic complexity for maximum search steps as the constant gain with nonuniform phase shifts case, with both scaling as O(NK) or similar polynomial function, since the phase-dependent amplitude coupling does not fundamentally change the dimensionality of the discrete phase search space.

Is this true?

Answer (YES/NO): YES